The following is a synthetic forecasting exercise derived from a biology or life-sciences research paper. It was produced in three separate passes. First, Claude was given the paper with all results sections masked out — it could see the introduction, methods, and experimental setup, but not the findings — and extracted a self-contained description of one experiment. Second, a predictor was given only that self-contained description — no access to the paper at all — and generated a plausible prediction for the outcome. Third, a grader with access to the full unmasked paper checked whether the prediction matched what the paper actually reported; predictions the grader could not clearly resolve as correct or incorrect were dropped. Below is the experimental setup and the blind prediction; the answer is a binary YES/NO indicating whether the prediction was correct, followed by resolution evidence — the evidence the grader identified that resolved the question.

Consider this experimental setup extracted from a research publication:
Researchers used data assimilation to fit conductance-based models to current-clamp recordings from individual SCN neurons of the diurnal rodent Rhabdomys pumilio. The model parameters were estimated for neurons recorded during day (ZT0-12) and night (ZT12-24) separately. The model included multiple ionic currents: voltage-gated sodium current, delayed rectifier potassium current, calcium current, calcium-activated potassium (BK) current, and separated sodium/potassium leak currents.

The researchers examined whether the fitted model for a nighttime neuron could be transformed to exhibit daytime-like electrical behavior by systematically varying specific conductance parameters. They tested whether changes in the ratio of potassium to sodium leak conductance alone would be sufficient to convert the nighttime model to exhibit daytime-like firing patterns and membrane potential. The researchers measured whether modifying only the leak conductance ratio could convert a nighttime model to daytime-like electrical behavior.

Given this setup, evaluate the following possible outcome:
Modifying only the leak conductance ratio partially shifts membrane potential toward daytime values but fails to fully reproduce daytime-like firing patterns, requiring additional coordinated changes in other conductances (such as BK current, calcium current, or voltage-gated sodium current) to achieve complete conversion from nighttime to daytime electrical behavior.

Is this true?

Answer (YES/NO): NO